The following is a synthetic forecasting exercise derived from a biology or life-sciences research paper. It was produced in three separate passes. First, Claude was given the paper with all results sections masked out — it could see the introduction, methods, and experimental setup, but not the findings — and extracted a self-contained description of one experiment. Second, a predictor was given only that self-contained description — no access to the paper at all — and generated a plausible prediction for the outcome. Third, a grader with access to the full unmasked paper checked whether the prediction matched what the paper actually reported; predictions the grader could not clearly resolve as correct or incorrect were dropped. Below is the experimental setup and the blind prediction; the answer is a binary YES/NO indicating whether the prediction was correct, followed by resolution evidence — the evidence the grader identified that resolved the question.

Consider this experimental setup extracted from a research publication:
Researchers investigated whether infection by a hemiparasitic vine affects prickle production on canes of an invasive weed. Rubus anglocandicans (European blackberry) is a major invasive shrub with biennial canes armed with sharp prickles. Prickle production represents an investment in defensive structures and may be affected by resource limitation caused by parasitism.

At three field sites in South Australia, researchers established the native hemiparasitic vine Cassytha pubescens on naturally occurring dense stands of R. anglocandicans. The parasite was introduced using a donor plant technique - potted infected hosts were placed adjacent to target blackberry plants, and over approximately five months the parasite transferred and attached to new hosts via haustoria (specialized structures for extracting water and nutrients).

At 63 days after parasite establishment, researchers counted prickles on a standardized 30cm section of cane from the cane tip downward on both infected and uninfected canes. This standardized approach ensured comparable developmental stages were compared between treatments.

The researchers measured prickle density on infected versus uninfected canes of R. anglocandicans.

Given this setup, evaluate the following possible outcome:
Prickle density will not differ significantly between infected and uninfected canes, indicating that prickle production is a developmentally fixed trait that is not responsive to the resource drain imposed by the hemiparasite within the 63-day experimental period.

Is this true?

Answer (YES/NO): NO